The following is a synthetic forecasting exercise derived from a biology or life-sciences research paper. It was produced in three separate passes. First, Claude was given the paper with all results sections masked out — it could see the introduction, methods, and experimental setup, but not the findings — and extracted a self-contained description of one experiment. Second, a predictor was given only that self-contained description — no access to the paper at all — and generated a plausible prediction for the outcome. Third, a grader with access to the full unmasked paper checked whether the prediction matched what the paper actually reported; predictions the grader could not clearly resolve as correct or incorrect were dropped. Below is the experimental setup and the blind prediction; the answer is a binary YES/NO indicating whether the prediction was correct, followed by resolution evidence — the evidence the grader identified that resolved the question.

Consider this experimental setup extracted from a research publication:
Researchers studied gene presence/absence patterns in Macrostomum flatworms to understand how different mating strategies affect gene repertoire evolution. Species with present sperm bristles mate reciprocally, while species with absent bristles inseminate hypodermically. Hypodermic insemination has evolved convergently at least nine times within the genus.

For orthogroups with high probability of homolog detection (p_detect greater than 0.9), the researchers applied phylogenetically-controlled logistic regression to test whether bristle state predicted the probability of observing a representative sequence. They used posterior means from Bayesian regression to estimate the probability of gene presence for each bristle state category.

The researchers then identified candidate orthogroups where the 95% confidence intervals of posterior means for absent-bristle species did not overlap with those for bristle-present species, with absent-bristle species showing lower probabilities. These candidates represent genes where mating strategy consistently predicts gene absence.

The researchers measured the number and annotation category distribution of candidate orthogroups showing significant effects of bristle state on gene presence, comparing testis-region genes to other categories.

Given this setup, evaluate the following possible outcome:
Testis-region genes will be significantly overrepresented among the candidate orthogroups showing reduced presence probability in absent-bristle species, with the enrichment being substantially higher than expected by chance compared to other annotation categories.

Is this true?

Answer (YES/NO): NO